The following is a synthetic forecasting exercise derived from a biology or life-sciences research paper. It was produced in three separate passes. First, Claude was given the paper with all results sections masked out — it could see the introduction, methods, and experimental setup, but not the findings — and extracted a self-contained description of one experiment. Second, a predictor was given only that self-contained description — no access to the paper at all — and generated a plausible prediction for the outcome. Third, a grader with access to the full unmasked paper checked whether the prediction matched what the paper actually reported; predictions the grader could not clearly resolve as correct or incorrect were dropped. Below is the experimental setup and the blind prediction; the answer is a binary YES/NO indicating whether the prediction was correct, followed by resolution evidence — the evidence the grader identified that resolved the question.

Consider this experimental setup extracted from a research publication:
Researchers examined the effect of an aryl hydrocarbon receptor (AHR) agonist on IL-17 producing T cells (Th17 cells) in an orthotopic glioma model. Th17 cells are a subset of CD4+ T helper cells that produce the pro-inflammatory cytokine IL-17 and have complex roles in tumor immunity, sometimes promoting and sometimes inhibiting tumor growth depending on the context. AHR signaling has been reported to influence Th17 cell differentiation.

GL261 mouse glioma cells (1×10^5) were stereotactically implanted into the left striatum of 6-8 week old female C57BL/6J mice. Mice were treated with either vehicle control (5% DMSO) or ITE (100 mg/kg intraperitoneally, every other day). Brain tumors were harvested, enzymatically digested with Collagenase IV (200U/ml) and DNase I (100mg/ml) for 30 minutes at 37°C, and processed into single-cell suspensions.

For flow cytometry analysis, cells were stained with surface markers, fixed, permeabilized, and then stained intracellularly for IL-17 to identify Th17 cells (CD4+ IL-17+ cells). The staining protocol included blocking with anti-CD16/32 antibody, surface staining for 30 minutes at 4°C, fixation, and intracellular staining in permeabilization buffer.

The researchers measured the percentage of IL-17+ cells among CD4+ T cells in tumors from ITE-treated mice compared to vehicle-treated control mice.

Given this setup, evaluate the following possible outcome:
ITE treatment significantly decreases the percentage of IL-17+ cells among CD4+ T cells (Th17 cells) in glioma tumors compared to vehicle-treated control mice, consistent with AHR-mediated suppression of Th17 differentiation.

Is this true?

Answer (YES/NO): NO